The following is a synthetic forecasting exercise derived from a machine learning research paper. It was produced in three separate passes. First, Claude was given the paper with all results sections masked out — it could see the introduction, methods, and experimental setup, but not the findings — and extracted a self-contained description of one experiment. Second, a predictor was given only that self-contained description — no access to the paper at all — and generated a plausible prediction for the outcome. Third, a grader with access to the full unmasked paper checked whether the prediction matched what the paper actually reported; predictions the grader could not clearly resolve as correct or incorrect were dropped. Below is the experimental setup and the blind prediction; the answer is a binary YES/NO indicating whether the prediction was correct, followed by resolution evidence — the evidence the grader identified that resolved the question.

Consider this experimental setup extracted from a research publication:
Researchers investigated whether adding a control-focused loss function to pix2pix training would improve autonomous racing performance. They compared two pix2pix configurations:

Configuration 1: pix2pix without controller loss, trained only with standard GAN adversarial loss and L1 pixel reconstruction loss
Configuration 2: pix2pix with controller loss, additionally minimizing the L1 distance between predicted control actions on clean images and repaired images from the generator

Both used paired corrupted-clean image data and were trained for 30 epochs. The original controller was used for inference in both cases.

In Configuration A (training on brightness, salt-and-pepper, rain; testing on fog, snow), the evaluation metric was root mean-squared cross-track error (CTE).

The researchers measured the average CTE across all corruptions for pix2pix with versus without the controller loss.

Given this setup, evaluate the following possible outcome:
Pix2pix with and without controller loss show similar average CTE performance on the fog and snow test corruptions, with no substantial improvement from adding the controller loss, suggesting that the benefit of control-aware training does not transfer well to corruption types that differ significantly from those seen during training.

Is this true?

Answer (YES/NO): NO